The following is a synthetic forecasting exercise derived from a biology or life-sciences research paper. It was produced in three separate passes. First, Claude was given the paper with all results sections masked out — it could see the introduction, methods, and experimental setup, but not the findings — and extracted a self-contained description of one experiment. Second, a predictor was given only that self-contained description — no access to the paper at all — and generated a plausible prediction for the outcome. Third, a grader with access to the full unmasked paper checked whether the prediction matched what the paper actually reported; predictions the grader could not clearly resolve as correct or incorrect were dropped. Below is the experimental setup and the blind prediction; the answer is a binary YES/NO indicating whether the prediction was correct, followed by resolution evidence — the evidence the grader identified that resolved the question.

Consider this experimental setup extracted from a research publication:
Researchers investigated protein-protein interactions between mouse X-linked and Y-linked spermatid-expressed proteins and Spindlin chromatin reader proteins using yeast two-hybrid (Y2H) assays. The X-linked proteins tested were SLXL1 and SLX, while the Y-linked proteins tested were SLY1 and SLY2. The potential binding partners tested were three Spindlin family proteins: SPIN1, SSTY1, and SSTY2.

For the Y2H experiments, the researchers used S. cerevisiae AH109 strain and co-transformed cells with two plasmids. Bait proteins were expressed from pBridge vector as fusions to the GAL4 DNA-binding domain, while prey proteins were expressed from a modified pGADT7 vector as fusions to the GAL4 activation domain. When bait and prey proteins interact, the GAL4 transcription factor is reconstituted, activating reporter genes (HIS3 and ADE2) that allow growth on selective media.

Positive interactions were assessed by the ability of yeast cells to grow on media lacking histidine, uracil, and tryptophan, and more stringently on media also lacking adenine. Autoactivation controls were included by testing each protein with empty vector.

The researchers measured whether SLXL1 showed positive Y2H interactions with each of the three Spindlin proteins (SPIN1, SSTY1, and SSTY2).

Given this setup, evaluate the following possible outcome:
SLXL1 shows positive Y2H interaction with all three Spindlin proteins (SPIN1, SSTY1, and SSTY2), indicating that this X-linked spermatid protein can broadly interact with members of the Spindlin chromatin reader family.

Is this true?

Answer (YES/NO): NO